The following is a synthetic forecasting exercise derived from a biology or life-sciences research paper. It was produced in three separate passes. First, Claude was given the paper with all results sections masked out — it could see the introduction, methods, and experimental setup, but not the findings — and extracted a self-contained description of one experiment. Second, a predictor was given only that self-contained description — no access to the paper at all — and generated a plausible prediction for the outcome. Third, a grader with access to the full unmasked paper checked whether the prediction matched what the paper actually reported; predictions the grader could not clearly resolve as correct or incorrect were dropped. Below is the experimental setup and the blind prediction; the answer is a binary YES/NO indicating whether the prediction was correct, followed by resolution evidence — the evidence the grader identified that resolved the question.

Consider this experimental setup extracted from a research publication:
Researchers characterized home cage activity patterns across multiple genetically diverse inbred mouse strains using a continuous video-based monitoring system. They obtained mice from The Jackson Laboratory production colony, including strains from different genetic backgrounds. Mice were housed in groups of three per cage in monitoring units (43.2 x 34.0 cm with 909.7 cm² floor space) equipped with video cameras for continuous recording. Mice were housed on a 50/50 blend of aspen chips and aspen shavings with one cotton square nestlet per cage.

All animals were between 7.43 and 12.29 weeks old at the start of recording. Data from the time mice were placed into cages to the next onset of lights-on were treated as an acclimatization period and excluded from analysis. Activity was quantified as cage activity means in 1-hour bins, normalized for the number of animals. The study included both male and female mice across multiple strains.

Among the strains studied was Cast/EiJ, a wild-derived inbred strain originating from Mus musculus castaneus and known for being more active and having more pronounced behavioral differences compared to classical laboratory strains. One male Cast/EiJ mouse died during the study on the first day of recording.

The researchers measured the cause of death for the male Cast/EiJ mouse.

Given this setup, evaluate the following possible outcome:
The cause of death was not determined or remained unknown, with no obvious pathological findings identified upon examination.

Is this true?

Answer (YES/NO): NO